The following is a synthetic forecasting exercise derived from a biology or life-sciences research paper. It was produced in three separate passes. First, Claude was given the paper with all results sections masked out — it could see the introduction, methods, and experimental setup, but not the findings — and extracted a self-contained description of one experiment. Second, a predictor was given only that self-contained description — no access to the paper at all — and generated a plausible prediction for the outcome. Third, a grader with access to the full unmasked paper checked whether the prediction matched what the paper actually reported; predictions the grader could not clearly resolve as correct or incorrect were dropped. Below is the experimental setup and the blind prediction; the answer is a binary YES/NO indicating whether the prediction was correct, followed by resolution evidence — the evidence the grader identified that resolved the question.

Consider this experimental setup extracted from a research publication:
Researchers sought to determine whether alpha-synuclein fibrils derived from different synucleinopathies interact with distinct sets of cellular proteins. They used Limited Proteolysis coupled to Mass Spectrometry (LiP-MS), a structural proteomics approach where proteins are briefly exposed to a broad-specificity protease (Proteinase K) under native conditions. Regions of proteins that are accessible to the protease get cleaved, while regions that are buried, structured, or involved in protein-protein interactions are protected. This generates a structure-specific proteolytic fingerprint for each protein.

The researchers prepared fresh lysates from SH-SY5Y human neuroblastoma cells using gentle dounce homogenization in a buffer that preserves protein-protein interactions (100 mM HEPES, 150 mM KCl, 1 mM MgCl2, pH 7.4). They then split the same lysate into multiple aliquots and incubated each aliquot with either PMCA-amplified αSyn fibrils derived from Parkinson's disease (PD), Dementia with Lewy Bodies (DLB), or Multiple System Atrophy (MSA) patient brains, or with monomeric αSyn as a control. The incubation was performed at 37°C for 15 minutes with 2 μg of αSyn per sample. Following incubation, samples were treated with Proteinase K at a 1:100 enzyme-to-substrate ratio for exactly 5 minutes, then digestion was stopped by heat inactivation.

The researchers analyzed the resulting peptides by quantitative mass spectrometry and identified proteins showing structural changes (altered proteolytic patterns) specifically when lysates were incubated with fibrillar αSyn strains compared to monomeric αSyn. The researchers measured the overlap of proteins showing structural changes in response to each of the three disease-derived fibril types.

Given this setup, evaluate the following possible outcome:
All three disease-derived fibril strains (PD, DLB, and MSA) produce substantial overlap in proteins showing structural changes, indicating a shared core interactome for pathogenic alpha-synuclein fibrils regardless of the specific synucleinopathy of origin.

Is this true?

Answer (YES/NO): NO